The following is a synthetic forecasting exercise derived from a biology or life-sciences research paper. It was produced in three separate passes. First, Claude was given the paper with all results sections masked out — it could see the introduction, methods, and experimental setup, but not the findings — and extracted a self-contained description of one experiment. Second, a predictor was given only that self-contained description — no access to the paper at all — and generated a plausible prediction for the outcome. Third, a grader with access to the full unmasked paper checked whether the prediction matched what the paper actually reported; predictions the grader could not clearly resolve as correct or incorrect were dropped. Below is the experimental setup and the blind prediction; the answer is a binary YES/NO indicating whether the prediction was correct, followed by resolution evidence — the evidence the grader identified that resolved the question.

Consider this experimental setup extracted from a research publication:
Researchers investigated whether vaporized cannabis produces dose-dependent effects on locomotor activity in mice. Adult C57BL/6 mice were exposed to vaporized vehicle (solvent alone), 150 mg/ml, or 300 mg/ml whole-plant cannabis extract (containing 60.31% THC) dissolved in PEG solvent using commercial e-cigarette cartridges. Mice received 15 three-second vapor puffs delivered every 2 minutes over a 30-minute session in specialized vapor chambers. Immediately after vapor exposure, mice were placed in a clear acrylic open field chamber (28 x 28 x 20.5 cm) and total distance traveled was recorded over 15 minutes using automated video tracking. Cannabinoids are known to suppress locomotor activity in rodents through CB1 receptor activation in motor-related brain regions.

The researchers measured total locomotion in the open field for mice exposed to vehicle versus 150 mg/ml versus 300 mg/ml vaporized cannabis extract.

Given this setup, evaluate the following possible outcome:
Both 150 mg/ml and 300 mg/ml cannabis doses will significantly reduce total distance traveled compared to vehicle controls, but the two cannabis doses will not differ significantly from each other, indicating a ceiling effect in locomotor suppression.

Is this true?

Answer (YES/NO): YES